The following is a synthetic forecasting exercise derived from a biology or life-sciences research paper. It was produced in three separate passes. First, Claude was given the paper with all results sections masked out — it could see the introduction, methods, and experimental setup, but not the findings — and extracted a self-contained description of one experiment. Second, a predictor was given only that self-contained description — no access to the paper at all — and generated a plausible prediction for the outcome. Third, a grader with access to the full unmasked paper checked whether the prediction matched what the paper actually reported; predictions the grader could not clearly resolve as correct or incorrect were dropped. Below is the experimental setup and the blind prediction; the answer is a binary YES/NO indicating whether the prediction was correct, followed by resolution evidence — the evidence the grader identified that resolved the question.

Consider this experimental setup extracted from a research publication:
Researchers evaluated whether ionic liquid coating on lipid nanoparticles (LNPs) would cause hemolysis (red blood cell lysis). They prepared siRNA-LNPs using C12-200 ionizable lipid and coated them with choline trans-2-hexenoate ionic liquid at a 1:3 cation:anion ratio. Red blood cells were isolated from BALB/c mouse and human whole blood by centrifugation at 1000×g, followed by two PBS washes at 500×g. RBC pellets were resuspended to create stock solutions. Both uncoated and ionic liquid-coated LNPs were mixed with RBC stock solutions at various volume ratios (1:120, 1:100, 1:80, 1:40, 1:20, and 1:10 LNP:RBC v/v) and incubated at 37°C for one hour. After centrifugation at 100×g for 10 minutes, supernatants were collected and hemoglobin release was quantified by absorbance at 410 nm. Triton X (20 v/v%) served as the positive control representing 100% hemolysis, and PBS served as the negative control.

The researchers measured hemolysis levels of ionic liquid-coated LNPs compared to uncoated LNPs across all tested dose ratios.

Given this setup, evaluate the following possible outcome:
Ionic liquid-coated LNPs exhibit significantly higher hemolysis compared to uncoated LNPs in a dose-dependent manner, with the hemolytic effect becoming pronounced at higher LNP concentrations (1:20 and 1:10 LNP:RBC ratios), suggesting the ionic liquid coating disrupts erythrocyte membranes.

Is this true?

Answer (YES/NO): NO